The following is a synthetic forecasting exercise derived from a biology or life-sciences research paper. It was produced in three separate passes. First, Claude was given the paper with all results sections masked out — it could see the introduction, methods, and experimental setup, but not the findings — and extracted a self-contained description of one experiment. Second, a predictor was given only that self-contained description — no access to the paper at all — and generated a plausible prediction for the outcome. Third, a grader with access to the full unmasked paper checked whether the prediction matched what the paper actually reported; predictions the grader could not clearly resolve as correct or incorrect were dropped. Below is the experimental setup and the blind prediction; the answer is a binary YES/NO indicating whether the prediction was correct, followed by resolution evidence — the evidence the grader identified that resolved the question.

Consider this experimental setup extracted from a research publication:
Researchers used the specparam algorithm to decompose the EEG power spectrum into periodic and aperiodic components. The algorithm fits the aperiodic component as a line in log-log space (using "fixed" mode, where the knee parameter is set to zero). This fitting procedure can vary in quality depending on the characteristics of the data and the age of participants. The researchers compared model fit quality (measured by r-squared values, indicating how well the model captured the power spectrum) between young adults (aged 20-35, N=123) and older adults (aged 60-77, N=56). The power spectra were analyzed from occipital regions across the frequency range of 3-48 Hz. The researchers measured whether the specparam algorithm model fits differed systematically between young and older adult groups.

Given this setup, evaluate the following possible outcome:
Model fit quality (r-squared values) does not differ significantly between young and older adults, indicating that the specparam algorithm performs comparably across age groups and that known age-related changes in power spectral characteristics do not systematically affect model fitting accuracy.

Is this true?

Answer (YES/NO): YES